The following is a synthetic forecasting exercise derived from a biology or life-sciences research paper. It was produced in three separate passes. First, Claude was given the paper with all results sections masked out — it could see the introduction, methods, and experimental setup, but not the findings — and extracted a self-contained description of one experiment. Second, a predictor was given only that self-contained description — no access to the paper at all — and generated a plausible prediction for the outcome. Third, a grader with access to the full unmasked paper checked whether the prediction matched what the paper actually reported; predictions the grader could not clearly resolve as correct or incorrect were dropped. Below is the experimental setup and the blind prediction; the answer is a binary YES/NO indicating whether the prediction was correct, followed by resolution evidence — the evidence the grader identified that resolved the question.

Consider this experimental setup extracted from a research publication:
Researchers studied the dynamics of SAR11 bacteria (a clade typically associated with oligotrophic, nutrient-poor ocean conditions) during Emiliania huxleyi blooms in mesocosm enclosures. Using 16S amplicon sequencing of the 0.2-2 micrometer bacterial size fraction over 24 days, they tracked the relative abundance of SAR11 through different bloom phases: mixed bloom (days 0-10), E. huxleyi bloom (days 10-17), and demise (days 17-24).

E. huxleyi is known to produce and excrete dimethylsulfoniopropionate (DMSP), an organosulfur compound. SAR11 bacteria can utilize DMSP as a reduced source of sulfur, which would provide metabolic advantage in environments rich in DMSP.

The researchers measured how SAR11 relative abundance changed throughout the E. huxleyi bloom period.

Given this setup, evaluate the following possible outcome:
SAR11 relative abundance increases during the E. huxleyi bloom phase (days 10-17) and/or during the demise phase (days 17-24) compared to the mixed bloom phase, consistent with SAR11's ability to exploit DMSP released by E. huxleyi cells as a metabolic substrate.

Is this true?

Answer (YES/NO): YES